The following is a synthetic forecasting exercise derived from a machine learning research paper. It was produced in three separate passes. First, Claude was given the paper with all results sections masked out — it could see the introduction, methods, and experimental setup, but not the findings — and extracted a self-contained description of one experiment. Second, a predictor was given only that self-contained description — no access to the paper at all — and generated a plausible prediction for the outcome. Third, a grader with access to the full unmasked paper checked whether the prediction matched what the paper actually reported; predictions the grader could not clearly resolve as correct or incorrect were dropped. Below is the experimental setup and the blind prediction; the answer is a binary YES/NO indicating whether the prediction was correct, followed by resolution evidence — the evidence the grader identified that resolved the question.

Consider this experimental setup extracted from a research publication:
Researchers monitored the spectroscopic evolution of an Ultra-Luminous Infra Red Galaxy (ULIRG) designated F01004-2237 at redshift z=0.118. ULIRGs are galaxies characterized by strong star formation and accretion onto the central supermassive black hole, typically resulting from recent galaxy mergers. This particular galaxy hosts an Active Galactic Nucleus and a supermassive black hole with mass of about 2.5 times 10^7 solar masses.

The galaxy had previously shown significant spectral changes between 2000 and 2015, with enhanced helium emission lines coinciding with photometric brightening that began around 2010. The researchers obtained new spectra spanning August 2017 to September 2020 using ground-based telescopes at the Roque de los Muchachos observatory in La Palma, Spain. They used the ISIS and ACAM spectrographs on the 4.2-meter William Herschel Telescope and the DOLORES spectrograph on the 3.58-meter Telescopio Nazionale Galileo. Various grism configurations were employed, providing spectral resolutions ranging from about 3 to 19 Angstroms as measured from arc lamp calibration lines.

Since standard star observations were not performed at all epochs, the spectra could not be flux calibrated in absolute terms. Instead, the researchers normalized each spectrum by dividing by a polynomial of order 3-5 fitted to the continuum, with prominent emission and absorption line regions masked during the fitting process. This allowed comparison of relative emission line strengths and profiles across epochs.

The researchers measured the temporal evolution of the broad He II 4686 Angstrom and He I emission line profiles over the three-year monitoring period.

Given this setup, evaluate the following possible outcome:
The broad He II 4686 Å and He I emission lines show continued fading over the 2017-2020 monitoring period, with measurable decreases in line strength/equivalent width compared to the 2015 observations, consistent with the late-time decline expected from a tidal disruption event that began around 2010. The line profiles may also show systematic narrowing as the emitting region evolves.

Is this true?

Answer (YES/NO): YES